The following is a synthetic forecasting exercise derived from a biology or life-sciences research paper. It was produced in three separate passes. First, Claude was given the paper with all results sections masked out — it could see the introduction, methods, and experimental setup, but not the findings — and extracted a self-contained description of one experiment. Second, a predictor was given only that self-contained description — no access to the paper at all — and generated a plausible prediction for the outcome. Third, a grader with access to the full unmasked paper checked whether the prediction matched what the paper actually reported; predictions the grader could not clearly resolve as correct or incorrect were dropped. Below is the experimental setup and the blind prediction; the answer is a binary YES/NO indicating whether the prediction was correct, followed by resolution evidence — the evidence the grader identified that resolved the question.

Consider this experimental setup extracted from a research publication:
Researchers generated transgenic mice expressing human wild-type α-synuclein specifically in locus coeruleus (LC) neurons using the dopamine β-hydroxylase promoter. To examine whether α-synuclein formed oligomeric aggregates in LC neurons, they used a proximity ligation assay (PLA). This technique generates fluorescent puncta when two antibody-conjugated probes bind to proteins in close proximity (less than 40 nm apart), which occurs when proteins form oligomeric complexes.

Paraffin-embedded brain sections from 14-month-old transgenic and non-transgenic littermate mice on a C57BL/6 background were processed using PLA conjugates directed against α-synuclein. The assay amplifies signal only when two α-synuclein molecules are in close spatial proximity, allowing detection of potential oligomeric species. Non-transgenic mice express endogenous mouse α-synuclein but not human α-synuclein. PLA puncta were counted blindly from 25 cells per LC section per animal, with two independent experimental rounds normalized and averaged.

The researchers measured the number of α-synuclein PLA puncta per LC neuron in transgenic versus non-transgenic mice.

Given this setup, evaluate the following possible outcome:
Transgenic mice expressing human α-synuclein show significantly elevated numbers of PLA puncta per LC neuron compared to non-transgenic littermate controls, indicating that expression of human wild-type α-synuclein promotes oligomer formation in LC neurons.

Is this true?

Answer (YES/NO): YES